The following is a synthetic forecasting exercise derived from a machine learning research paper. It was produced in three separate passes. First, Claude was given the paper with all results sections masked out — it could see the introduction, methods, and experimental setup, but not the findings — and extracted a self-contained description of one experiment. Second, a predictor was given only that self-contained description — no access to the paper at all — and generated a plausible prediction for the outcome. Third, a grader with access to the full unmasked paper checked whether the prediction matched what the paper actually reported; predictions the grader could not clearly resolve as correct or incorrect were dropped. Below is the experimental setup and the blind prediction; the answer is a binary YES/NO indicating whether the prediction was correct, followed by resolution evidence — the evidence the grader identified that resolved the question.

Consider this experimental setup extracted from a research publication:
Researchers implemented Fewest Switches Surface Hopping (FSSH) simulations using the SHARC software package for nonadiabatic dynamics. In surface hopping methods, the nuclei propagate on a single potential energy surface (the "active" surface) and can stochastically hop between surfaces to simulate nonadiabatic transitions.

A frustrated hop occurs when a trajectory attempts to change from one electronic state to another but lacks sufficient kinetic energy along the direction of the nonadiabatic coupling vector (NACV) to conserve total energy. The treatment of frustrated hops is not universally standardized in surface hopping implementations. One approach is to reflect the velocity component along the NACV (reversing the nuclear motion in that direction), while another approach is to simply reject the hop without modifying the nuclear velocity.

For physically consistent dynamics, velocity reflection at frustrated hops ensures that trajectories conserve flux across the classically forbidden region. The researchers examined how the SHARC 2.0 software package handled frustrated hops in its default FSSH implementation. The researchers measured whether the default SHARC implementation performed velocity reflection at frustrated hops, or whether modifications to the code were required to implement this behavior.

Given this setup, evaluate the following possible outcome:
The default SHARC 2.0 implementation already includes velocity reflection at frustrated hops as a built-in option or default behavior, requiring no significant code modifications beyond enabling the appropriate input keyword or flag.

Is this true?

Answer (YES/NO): NO